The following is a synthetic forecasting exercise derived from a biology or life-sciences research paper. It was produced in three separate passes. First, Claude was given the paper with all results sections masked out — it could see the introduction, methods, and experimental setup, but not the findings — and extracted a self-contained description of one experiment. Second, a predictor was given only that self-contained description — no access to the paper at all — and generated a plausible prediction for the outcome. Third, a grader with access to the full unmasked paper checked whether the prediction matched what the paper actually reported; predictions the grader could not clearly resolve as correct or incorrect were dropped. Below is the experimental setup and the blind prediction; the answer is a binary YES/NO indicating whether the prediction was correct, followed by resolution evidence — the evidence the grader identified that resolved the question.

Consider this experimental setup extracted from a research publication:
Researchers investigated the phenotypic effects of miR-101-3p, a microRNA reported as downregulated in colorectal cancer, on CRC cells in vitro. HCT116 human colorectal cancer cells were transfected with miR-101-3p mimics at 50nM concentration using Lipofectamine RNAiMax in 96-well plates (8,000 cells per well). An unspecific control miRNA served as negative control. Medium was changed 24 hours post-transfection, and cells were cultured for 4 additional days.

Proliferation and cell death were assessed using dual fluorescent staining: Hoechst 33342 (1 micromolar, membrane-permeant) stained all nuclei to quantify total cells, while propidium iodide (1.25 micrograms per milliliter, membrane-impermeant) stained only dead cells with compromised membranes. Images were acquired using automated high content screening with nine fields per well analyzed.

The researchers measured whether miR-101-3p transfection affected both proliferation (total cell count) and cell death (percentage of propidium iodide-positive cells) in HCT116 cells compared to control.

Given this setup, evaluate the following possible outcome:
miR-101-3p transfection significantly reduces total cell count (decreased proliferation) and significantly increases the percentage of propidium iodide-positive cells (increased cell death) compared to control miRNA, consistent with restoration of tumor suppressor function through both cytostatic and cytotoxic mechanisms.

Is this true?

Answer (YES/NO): YES